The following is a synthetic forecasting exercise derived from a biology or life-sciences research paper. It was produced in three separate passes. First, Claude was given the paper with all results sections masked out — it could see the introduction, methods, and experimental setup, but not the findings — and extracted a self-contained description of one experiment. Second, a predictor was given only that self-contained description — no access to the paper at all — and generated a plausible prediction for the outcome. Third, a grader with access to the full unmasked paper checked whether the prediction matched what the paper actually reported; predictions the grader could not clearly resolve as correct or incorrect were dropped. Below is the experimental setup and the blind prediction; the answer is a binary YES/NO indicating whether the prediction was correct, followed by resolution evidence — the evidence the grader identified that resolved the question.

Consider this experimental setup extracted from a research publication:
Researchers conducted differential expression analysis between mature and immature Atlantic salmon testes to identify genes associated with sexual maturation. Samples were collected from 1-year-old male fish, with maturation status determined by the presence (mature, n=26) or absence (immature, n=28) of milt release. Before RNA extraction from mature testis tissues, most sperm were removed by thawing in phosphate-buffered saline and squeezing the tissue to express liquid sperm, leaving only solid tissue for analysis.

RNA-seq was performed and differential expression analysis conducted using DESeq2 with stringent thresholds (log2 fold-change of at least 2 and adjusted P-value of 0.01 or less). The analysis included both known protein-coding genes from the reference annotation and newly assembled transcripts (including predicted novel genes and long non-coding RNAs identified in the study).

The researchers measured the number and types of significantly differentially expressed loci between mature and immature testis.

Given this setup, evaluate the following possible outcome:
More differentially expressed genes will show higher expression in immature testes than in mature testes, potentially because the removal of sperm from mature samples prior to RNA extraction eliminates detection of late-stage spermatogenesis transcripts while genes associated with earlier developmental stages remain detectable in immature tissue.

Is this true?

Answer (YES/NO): NO